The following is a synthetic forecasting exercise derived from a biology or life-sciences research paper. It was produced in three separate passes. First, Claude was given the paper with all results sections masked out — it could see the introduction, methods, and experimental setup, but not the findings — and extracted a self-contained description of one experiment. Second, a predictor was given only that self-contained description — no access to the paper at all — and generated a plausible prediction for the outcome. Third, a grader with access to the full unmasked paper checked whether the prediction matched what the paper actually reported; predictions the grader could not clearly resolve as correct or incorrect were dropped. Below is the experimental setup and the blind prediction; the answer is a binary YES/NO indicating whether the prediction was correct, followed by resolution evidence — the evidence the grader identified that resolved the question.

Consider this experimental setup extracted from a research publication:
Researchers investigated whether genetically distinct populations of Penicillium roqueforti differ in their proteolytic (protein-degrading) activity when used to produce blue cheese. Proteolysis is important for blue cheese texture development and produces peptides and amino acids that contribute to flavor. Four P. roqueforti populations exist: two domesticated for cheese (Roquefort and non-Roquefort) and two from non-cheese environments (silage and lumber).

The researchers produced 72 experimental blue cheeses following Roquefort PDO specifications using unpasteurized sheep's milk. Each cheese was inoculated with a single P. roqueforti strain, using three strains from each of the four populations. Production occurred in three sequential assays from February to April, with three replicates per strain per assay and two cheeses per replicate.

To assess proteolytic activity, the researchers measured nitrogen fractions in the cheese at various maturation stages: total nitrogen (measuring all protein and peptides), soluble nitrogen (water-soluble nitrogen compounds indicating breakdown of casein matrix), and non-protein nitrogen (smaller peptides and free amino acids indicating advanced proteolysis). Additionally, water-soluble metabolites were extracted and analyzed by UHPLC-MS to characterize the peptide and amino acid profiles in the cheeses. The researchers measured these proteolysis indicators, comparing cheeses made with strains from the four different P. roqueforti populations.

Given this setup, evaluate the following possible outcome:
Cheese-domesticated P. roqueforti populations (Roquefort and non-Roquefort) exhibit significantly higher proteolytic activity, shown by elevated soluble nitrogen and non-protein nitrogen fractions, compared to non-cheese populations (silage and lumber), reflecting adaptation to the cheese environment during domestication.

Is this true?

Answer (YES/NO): NO